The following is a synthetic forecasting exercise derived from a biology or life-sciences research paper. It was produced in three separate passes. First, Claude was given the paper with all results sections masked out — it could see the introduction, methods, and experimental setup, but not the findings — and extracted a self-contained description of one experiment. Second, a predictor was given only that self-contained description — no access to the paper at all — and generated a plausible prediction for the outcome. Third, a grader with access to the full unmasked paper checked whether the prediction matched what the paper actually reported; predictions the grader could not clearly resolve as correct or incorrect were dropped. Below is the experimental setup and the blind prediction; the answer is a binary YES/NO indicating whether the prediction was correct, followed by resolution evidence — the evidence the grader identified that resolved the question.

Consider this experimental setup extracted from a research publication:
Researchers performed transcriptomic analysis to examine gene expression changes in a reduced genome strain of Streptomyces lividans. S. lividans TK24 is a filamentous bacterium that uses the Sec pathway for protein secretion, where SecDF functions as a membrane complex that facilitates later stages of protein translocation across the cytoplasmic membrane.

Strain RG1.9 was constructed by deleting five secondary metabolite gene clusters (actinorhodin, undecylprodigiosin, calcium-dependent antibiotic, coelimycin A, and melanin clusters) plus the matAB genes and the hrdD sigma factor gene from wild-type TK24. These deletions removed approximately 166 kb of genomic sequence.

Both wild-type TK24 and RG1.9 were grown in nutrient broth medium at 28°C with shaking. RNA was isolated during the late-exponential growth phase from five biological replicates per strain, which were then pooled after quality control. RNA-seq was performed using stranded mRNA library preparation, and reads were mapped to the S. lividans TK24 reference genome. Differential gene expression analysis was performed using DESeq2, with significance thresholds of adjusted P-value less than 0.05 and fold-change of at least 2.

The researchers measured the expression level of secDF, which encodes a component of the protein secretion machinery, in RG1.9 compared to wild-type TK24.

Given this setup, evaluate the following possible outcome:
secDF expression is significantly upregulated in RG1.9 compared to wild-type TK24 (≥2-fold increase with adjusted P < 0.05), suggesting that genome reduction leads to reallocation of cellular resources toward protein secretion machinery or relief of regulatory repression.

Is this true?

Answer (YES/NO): NO